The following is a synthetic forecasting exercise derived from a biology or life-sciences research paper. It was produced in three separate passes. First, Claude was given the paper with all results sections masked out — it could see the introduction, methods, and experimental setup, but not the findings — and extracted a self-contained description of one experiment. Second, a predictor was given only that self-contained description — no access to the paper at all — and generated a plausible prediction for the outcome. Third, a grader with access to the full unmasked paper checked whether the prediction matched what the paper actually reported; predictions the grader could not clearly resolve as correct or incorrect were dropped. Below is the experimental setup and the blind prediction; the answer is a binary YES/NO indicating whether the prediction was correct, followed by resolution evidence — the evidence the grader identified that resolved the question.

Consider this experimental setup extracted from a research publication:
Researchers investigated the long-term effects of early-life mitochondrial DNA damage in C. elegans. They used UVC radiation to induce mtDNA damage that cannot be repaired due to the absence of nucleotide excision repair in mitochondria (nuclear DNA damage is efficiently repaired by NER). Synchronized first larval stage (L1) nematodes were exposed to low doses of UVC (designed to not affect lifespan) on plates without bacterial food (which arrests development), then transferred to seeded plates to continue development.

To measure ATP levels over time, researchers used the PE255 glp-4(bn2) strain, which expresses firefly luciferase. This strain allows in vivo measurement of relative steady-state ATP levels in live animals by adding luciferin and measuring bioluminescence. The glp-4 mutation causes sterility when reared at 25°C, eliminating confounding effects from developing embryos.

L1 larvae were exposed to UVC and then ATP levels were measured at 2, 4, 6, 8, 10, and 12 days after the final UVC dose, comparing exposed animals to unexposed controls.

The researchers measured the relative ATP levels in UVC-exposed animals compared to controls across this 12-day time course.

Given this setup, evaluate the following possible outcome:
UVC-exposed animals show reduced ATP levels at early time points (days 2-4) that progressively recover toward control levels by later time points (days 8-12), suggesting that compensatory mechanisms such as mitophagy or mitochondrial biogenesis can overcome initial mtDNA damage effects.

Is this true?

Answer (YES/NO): NO